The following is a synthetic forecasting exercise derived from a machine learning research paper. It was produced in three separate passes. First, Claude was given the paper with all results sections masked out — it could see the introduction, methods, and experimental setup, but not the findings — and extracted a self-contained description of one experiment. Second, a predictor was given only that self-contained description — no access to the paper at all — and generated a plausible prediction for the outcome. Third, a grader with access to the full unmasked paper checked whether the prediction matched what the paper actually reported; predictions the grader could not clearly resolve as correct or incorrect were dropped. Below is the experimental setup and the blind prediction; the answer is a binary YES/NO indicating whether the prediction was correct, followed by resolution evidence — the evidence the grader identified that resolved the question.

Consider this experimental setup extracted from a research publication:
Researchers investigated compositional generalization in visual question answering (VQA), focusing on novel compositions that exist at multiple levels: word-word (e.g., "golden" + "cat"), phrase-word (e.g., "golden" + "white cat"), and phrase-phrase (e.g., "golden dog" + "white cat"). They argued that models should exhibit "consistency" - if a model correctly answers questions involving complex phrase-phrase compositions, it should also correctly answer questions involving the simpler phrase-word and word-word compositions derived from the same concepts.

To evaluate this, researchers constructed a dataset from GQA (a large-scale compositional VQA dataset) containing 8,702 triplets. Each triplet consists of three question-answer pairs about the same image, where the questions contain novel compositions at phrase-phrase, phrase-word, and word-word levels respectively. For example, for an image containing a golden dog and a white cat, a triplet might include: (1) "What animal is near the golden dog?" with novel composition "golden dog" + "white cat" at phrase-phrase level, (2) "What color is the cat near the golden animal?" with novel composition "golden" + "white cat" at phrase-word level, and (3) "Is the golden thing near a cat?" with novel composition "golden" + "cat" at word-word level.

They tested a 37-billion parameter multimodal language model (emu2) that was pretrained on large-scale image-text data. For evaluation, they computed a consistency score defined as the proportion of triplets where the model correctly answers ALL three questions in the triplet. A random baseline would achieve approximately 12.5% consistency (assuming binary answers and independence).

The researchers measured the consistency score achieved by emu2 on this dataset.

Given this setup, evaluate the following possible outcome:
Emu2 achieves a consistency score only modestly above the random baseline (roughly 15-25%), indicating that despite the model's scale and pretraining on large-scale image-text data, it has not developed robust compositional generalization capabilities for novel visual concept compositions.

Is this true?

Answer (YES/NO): NO